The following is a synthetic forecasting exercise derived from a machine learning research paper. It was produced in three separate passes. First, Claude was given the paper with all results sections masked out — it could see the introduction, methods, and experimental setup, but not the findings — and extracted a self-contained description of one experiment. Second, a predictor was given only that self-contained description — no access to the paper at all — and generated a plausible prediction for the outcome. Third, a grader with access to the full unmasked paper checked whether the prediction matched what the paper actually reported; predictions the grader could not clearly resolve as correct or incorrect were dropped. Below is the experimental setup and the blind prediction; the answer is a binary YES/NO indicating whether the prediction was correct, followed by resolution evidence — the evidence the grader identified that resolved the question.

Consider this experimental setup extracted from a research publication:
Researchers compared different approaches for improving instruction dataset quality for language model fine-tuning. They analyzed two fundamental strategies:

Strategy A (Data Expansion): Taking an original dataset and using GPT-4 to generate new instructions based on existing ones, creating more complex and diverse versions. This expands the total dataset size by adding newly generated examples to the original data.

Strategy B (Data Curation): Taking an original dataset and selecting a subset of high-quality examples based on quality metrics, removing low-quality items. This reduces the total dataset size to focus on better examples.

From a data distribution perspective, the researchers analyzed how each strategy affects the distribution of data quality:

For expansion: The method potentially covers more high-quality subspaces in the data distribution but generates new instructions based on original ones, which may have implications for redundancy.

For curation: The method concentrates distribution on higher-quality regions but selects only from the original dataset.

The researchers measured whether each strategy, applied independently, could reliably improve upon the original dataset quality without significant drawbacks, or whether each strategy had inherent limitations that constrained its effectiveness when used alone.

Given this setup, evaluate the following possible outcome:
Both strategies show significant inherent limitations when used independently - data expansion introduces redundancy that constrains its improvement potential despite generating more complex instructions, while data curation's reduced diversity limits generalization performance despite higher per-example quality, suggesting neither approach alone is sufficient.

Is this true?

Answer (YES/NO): NO